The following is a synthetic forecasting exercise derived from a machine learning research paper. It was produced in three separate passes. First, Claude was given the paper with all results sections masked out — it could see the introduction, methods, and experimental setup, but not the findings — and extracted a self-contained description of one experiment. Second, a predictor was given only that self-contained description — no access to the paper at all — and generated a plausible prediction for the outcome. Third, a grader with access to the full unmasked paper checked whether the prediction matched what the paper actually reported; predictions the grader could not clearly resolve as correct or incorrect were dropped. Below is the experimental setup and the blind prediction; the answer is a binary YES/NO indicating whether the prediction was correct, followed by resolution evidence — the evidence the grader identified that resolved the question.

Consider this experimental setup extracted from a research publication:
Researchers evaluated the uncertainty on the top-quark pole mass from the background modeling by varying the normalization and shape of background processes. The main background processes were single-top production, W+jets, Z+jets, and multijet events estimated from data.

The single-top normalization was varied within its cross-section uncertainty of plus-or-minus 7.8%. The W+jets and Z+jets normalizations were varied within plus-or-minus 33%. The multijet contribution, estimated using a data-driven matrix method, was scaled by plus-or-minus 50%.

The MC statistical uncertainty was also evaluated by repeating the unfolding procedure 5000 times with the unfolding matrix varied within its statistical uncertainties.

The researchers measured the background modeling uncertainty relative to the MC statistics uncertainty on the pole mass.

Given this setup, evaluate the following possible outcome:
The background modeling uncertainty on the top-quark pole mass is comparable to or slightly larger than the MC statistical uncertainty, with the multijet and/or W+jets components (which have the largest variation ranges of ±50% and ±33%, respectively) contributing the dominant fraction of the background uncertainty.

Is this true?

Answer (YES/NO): NO